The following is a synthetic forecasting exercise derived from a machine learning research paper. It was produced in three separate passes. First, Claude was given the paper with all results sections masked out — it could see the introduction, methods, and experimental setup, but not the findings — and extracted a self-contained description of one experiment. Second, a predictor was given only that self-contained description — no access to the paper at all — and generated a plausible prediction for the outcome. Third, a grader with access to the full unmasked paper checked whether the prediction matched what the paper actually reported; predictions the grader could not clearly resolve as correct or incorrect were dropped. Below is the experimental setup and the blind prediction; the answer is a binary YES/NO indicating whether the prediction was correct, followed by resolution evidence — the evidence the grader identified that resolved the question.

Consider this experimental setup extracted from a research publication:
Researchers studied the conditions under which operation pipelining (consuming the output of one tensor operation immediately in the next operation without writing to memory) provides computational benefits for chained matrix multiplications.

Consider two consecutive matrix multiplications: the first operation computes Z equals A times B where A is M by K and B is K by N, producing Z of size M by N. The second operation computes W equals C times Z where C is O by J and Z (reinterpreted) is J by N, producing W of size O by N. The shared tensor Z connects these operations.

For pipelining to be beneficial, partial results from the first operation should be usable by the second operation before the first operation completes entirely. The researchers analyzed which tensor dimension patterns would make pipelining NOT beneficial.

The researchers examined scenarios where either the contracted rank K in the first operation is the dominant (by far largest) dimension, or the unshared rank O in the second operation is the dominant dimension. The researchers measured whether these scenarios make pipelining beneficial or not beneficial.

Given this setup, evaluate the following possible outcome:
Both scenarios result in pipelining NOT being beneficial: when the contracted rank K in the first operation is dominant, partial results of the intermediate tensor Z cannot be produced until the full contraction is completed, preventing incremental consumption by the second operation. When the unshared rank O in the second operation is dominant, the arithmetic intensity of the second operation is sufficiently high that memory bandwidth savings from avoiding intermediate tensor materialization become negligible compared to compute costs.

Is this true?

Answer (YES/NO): NO